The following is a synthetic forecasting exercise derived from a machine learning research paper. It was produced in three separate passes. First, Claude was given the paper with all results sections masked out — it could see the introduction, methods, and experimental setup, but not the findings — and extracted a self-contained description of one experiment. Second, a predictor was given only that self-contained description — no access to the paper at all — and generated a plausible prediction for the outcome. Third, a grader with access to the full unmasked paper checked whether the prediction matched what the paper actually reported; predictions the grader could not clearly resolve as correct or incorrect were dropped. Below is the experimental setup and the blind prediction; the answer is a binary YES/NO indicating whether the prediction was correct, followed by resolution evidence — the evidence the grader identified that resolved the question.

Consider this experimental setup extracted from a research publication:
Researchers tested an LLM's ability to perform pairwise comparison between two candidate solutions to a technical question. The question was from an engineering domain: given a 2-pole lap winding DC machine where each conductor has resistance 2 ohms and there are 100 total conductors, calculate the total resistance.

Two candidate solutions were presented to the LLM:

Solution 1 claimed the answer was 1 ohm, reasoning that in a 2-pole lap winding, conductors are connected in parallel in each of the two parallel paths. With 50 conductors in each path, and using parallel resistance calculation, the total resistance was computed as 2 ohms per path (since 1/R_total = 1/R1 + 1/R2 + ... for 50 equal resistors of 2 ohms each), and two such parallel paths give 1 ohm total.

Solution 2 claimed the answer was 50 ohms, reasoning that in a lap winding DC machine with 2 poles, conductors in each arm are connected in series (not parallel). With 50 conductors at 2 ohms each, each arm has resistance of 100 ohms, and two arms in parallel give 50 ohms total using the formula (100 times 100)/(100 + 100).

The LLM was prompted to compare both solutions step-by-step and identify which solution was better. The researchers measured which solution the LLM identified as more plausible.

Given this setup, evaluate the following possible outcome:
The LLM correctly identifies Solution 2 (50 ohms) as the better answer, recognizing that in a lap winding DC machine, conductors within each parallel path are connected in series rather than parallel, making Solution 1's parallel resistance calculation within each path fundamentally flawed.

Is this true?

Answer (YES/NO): YES